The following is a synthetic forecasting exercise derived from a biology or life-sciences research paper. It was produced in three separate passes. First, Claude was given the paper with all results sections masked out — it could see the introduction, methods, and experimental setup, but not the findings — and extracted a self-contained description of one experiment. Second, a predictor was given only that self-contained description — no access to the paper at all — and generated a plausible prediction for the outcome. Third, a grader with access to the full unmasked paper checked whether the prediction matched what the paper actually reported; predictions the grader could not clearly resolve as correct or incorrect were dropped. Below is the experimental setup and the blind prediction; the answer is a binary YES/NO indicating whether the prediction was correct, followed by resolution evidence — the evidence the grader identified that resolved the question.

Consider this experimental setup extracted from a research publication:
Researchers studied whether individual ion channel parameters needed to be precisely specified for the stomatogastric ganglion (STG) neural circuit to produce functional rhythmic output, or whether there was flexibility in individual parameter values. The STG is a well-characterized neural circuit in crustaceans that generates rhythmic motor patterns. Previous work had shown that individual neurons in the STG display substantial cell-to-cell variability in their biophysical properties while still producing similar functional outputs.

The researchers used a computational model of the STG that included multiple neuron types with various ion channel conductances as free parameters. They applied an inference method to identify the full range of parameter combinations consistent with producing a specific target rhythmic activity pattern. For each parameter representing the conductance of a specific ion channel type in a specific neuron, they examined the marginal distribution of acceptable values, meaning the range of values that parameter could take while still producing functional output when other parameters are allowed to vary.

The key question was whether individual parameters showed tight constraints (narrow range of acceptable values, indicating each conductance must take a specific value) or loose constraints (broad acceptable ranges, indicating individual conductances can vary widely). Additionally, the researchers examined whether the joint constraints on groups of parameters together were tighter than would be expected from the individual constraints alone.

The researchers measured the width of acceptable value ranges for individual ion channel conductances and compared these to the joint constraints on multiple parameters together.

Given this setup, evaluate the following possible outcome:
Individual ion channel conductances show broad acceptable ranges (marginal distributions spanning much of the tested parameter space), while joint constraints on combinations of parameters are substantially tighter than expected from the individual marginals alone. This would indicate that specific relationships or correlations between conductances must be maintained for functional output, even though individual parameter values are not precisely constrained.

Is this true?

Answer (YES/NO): YES